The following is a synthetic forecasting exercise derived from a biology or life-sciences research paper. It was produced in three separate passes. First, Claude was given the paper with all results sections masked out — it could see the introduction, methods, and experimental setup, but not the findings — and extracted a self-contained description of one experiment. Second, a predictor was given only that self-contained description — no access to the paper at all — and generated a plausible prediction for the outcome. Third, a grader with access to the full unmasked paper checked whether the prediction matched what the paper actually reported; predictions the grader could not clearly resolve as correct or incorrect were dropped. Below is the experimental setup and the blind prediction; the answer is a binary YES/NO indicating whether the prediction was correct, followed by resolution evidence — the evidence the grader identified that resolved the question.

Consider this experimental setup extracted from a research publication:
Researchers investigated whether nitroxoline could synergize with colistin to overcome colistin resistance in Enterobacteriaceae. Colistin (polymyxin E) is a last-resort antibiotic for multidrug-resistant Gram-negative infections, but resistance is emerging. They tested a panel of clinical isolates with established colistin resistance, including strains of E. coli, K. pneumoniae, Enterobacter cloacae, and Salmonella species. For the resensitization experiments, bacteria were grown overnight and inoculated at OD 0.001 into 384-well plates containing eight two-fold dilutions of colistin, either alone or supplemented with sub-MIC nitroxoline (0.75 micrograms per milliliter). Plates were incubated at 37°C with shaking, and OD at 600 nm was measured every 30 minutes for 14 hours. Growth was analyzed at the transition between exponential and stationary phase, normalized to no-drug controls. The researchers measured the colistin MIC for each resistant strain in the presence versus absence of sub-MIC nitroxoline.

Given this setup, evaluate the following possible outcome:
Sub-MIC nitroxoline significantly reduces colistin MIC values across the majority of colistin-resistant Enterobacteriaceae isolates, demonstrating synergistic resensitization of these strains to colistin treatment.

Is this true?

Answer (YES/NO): YES